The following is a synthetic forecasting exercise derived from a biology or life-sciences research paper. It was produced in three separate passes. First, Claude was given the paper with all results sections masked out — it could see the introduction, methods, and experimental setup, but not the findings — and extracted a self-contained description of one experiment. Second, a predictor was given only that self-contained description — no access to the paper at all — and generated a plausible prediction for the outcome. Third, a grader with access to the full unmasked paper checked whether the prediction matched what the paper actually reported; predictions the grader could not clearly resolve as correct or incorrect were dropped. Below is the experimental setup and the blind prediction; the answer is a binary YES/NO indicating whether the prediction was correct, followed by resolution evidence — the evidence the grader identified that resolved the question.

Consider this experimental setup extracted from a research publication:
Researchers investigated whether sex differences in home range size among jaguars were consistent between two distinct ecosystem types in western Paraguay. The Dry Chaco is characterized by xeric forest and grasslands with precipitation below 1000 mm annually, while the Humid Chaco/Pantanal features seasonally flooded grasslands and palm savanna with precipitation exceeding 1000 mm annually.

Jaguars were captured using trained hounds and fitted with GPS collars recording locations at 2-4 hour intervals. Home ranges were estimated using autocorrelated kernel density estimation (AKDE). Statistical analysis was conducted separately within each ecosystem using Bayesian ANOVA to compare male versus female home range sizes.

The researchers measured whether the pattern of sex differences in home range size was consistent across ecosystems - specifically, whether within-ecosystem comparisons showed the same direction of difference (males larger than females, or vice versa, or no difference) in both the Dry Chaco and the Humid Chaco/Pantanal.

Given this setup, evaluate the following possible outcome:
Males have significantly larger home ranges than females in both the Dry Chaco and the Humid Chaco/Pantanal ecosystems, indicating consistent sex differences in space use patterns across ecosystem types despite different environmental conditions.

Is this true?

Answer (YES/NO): YES